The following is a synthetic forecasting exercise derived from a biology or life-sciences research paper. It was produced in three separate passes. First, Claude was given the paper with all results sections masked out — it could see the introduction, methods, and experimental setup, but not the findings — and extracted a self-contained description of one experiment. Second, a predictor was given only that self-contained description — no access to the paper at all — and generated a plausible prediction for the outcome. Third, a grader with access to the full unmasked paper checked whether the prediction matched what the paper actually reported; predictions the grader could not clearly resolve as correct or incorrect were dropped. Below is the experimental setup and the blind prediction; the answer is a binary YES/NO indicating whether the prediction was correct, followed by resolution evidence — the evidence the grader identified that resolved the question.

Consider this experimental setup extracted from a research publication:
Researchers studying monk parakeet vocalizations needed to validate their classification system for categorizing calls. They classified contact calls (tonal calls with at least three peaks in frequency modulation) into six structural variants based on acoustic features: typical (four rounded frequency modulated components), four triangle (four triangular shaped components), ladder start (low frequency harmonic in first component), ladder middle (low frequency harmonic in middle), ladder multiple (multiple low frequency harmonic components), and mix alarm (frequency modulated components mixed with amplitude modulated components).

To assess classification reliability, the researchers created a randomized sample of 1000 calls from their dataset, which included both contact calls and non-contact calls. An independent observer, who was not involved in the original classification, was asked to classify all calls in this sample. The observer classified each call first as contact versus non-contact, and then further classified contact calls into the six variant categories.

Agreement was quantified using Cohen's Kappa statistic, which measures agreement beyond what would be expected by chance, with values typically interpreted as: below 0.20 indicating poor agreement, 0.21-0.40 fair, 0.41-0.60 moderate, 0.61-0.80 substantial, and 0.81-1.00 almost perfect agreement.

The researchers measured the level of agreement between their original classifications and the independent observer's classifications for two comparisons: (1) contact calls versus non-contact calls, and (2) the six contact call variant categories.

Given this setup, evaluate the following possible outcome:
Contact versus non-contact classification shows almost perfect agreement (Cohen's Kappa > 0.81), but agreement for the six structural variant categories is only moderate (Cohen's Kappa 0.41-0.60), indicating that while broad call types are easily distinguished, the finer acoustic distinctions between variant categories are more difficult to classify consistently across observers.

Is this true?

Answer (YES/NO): YES